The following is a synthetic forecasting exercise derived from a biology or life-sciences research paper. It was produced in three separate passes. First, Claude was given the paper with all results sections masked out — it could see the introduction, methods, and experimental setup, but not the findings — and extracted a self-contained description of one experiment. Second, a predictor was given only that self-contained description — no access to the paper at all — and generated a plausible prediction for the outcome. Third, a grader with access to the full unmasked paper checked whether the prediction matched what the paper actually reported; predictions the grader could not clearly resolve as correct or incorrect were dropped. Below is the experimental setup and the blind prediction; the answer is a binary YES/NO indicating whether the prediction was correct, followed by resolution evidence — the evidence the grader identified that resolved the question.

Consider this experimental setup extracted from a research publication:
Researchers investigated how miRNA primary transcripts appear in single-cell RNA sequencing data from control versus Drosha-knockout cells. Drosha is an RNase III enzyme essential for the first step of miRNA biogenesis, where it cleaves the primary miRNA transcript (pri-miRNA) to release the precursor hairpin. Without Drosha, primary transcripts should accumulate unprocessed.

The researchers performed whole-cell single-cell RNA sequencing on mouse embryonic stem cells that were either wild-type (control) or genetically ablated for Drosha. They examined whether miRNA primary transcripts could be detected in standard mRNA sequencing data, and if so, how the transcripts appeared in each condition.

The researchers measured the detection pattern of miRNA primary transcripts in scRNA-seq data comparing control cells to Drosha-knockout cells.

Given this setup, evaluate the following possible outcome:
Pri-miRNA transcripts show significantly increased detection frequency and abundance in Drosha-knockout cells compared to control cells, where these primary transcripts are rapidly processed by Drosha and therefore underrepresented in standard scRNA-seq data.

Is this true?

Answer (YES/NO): YES